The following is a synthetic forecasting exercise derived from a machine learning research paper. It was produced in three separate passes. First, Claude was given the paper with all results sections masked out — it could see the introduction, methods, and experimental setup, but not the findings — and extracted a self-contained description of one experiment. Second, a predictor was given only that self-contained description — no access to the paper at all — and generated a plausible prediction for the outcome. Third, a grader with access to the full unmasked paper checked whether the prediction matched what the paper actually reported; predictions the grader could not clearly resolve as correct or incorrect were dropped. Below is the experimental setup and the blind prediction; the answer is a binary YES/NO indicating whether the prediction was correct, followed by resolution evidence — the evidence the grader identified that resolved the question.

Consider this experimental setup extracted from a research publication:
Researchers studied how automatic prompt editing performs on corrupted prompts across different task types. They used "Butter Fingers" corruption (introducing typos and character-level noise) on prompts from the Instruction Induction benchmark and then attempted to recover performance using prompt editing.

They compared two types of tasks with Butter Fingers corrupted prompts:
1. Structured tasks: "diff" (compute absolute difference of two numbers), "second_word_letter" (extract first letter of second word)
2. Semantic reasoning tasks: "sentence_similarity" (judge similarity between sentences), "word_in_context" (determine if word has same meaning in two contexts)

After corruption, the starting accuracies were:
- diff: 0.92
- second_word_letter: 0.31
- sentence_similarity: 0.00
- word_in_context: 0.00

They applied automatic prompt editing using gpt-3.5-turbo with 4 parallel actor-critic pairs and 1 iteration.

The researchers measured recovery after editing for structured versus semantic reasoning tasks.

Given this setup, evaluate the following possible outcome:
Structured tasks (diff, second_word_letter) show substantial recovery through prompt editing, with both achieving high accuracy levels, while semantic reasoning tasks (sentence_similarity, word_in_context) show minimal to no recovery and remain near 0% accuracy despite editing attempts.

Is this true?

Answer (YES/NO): NO